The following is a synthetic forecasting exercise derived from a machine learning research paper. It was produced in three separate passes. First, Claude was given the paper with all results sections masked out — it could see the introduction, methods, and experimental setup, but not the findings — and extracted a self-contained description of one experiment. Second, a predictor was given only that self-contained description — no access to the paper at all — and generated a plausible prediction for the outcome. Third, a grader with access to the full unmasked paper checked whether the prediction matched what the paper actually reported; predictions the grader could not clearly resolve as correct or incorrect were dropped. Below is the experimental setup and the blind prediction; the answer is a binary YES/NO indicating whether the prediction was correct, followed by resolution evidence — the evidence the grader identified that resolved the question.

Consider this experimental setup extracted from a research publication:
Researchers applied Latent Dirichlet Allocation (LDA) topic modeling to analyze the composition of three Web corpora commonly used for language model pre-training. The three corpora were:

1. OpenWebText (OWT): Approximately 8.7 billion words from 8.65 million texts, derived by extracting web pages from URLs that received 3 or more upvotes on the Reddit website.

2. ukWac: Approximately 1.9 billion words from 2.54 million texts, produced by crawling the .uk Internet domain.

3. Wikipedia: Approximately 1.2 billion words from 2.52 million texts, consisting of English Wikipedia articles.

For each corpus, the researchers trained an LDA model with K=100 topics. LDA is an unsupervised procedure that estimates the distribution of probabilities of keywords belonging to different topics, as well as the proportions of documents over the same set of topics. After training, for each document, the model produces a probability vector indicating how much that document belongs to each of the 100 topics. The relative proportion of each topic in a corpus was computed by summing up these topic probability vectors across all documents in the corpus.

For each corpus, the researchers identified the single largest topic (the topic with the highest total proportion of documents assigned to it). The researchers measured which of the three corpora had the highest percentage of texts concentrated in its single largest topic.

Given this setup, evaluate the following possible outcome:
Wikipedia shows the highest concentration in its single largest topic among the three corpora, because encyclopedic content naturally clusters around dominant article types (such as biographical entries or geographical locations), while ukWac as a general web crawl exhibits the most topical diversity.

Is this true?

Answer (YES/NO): NO